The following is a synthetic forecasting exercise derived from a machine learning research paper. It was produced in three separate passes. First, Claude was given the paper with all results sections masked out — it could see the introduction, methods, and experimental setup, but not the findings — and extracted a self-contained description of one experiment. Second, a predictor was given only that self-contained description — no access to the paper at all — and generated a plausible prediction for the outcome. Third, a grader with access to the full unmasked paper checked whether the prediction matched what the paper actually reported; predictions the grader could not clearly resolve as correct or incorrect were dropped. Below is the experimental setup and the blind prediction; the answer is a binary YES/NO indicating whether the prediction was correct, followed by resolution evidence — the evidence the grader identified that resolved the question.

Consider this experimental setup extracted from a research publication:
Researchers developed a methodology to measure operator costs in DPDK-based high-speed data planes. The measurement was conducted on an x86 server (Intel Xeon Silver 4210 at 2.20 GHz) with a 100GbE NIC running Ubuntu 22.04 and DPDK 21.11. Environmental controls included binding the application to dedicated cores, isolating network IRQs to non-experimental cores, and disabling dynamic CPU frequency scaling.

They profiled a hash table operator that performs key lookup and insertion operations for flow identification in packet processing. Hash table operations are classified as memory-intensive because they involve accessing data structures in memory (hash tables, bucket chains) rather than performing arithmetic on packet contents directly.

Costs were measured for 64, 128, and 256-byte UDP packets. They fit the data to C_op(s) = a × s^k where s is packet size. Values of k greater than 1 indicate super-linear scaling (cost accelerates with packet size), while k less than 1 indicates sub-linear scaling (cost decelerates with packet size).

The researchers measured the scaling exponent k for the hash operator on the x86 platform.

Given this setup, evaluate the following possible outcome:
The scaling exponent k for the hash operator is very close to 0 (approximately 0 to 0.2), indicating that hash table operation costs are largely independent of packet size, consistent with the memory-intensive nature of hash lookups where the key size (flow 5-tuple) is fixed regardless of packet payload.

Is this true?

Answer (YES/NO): YES